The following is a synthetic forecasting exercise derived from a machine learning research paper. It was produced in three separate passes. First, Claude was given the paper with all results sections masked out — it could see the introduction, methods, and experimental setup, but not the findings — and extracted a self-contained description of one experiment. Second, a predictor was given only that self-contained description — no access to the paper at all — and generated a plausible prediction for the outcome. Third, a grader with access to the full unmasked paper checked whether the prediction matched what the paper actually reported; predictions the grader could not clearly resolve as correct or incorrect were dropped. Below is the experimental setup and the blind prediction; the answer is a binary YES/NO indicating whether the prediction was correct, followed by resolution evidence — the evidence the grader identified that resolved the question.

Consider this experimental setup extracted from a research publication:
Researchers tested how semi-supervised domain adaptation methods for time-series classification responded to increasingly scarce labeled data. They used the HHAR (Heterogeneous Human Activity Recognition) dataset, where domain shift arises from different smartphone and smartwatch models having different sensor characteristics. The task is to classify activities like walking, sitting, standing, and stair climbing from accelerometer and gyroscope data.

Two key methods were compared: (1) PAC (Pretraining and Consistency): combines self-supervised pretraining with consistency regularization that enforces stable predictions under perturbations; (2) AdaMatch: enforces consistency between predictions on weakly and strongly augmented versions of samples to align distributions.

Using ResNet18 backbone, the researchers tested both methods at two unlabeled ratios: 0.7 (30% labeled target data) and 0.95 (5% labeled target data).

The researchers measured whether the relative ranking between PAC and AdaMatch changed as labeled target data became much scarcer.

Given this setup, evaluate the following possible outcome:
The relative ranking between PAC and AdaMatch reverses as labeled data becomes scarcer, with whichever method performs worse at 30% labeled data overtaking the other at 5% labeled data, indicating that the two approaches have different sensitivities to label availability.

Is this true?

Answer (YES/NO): YES